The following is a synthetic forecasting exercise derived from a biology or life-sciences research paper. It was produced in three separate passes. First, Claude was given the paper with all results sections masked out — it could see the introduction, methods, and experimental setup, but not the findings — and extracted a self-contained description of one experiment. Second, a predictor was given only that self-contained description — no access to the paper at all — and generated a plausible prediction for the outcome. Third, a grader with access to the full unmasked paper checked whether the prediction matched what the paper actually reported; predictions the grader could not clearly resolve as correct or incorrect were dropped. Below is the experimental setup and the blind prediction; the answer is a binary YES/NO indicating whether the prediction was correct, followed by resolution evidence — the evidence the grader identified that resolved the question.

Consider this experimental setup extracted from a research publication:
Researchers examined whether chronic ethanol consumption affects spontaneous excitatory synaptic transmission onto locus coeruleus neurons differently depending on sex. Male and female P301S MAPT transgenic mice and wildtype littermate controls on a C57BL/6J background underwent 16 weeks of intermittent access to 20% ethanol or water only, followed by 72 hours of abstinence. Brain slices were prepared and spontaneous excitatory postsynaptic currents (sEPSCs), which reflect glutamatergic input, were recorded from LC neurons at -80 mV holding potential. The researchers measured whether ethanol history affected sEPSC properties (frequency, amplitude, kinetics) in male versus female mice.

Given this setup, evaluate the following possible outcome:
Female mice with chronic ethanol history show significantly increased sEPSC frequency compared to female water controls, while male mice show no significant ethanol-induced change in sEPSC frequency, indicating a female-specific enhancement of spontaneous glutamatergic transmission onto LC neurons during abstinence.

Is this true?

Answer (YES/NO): NO